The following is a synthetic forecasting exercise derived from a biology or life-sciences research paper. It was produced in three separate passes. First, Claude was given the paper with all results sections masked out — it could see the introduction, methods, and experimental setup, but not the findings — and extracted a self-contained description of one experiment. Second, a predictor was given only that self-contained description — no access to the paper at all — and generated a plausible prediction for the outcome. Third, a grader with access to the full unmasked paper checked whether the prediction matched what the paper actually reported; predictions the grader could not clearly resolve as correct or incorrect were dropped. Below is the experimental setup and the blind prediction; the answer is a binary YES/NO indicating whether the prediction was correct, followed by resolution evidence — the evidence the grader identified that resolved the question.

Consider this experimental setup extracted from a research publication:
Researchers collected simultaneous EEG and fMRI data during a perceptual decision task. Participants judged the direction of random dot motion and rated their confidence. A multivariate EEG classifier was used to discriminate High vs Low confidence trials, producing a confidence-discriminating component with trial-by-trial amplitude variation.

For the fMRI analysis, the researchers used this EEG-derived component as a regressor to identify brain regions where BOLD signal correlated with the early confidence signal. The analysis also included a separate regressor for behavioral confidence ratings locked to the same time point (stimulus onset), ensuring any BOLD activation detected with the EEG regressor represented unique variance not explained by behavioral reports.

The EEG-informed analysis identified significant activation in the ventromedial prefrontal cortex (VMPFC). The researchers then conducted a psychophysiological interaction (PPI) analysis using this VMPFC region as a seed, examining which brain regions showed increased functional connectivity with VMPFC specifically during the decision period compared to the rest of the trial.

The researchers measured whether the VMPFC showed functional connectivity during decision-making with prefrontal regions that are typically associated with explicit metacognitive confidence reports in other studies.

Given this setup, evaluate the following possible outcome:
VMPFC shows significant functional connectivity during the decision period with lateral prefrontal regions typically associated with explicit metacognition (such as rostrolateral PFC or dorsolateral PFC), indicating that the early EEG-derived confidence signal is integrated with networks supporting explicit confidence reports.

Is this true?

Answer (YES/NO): YES